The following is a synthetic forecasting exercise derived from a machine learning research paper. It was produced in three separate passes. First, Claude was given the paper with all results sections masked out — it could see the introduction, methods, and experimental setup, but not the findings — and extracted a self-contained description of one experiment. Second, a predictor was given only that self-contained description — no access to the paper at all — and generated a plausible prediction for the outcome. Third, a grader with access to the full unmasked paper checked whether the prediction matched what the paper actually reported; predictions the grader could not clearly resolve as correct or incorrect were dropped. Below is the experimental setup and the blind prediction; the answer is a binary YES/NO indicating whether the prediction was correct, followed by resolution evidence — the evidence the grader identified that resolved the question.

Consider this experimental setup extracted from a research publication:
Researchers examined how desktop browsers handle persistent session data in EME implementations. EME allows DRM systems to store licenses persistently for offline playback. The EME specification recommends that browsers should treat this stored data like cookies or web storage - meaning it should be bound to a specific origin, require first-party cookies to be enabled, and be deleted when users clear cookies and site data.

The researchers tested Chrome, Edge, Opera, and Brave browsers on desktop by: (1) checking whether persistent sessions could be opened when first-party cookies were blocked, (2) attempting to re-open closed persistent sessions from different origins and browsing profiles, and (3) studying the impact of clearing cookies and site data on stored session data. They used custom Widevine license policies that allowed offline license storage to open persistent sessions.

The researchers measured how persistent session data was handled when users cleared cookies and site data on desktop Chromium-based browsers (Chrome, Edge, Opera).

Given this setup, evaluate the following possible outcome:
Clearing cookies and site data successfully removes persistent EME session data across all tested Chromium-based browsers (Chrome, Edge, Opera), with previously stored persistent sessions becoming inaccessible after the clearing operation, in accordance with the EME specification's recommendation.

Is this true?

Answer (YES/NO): YES